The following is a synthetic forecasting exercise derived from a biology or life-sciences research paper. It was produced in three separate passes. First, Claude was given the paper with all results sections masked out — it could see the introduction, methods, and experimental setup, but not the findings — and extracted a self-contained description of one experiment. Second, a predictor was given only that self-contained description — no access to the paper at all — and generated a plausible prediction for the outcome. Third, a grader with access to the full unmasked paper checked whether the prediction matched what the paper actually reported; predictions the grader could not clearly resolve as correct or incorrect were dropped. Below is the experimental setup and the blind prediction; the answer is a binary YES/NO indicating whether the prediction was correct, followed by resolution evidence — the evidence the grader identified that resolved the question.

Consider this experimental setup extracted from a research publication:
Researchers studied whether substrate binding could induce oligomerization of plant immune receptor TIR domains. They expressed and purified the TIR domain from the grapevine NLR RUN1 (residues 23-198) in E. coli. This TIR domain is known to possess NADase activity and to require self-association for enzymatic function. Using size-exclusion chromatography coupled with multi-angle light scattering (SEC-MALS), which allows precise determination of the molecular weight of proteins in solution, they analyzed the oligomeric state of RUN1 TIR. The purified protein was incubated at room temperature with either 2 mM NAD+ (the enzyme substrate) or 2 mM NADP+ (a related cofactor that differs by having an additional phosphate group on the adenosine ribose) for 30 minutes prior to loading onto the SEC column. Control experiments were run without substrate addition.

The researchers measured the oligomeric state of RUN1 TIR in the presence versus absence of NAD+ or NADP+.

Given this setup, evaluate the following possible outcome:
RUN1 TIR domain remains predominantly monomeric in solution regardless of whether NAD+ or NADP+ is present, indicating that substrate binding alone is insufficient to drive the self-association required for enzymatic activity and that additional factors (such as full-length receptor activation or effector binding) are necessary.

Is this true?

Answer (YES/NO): YES